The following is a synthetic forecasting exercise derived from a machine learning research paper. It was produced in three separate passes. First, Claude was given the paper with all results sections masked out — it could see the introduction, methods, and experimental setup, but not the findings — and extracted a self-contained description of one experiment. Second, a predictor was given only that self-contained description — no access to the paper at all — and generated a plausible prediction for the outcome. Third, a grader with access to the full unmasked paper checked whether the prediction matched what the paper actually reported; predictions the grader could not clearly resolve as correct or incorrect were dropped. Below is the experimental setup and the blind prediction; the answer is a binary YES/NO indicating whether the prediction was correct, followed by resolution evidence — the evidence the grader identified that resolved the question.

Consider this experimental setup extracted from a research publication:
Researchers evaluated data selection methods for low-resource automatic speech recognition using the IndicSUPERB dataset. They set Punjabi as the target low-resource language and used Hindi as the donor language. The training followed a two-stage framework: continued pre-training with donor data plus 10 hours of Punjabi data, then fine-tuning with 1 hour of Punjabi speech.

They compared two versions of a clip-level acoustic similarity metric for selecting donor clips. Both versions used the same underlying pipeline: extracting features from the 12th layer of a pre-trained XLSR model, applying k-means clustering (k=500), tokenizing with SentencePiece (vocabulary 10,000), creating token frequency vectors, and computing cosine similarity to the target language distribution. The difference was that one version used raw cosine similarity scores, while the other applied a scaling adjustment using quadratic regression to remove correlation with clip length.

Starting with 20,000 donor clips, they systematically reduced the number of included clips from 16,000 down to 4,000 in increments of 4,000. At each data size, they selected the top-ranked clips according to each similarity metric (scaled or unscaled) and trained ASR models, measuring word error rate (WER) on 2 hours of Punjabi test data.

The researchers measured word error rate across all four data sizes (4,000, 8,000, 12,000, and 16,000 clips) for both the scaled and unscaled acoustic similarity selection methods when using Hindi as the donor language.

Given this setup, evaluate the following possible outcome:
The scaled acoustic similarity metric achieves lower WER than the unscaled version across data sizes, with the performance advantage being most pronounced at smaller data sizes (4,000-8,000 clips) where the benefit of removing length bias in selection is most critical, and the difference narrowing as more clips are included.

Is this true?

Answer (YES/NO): NO